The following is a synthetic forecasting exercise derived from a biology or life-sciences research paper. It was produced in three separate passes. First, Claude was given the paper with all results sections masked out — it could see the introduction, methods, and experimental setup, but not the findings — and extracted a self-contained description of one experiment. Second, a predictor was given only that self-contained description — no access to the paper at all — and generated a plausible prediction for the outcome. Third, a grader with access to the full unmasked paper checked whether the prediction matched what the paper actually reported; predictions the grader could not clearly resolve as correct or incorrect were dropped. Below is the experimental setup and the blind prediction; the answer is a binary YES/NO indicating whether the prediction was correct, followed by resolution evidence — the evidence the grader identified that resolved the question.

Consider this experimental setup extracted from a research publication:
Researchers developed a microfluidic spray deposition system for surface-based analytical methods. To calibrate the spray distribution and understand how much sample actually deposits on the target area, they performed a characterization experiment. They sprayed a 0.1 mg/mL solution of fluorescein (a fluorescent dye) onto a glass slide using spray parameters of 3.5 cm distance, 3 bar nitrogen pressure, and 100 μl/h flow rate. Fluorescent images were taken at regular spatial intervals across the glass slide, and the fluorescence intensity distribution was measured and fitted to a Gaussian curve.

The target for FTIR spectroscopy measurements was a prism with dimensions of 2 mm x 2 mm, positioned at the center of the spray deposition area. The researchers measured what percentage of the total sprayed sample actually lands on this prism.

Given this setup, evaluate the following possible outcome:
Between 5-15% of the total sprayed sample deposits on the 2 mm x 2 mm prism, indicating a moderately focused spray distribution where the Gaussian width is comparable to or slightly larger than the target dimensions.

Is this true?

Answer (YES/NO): YES